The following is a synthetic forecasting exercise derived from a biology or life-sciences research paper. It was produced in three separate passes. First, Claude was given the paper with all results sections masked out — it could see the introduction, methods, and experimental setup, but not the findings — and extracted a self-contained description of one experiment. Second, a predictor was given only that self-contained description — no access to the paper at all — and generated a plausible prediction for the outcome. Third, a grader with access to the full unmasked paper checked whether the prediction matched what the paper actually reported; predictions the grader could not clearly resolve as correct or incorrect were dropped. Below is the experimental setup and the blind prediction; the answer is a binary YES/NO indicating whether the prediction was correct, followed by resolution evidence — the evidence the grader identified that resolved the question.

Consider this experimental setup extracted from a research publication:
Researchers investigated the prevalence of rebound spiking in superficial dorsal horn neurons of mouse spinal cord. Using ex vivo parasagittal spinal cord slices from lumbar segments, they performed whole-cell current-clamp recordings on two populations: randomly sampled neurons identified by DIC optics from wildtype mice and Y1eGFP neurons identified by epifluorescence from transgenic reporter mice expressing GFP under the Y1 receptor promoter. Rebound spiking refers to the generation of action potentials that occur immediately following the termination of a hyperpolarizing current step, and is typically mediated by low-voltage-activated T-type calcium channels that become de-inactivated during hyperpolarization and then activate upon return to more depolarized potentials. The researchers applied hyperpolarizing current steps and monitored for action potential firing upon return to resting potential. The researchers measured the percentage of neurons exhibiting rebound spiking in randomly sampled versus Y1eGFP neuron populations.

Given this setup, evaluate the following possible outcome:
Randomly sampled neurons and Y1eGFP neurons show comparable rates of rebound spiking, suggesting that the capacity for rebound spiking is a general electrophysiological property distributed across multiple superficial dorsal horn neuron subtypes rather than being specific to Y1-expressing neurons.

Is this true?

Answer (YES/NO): NO